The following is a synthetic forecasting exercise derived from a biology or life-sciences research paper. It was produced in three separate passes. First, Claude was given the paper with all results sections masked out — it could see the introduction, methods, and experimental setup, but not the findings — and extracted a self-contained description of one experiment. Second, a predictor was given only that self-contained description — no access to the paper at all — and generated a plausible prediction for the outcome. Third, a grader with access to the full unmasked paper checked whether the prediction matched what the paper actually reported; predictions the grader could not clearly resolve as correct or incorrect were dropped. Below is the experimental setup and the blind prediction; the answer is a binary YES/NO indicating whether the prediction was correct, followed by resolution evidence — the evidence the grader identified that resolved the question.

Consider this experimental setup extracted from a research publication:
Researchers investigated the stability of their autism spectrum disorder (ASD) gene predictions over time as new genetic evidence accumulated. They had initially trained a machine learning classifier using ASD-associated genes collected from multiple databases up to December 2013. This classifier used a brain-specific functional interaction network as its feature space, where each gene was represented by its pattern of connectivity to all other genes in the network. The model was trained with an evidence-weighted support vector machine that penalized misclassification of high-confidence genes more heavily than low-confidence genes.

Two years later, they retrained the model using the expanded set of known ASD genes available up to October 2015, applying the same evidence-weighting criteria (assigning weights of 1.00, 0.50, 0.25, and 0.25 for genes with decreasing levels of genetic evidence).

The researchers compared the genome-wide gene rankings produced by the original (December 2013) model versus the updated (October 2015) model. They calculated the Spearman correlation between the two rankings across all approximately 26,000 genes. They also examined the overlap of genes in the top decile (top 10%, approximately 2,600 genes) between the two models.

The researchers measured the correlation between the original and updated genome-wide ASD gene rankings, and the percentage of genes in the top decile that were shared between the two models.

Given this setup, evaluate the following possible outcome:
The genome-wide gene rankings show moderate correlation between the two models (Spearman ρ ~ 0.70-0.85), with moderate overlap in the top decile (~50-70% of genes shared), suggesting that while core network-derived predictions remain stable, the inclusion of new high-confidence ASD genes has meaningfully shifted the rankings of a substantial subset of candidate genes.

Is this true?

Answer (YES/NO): NO